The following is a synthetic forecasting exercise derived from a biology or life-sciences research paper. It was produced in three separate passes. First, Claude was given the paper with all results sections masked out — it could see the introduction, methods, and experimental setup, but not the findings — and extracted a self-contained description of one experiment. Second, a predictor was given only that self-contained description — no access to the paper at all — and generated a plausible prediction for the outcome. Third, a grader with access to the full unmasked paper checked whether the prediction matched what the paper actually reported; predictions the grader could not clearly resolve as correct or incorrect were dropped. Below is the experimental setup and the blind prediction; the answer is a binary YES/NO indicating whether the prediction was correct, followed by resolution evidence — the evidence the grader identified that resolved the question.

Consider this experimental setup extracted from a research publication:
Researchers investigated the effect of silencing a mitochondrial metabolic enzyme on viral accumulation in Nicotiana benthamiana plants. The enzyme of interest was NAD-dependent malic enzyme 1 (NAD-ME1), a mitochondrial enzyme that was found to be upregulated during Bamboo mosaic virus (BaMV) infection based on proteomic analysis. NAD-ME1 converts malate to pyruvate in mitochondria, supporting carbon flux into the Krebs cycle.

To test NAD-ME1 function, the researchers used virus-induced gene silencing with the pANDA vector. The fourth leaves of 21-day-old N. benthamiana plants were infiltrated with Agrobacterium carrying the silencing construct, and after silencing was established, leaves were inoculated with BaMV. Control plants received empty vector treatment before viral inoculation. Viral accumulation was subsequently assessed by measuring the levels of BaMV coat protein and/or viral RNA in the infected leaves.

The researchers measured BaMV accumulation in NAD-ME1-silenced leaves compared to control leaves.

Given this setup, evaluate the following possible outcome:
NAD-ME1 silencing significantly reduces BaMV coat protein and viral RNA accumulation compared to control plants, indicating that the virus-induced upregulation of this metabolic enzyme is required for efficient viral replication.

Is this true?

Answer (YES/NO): NO